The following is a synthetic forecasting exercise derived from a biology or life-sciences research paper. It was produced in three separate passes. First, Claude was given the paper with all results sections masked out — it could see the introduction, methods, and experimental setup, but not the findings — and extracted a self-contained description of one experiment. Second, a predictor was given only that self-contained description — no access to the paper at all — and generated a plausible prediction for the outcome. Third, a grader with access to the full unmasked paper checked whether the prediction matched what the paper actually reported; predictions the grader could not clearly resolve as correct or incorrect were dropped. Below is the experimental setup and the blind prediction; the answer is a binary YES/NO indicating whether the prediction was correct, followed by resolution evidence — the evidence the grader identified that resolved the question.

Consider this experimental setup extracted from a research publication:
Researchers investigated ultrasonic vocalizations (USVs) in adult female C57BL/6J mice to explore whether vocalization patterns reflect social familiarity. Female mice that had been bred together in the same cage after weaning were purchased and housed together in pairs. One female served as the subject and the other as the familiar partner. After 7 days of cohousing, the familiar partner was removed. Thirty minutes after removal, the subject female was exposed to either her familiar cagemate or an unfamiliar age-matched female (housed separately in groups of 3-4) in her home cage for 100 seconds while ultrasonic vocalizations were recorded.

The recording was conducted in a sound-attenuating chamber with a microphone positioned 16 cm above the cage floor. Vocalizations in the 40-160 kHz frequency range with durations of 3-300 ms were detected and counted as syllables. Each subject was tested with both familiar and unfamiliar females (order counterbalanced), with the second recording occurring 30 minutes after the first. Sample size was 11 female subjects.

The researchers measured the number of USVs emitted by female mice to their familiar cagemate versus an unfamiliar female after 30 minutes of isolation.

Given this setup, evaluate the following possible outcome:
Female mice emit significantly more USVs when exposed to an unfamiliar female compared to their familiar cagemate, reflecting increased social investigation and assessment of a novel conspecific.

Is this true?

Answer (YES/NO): YES